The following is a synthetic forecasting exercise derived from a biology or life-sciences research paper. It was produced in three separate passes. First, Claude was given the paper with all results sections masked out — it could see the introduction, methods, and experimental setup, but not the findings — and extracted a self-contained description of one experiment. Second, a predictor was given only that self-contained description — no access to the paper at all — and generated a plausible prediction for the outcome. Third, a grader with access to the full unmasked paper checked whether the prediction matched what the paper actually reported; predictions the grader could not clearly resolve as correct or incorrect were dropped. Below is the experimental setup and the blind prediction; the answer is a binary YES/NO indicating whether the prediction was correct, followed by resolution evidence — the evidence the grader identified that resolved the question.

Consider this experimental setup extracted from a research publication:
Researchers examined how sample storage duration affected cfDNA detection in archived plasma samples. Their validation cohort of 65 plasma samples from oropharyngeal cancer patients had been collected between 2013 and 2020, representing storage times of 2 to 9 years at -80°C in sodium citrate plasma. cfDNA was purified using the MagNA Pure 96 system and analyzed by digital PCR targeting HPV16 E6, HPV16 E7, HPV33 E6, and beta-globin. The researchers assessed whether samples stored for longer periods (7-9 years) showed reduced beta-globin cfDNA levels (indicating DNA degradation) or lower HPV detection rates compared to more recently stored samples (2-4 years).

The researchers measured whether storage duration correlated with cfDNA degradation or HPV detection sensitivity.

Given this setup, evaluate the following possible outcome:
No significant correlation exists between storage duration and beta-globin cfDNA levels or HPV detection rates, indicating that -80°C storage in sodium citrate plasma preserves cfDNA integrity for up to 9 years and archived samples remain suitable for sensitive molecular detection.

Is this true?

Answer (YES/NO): YES